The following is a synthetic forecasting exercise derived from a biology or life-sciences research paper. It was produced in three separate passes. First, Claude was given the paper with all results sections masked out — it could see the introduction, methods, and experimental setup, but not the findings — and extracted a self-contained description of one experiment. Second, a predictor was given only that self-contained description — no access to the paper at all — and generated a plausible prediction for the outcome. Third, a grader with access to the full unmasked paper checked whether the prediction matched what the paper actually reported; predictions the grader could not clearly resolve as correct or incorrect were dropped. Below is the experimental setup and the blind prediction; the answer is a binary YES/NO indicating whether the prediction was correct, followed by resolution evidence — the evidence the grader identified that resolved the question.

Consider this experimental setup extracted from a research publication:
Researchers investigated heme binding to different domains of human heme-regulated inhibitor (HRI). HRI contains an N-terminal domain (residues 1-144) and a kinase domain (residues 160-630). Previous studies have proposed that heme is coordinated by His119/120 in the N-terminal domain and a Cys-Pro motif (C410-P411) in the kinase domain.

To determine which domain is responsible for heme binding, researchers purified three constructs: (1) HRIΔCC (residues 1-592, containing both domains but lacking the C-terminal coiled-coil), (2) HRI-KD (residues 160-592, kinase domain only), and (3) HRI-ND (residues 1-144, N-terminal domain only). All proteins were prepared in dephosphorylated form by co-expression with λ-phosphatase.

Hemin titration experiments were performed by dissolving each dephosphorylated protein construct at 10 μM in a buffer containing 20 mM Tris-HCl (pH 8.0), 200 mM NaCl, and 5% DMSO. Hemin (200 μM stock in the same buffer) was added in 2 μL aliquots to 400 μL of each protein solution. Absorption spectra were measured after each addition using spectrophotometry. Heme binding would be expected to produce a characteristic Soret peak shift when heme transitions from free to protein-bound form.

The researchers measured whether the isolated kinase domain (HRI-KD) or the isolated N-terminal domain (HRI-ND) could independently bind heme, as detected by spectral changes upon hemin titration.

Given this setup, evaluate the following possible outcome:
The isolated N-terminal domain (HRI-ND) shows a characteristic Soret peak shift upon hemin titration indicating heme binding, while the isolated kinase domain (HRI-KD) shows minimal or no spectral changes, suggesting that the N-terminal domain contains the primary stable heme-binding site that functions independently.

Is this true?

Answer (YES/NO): NO